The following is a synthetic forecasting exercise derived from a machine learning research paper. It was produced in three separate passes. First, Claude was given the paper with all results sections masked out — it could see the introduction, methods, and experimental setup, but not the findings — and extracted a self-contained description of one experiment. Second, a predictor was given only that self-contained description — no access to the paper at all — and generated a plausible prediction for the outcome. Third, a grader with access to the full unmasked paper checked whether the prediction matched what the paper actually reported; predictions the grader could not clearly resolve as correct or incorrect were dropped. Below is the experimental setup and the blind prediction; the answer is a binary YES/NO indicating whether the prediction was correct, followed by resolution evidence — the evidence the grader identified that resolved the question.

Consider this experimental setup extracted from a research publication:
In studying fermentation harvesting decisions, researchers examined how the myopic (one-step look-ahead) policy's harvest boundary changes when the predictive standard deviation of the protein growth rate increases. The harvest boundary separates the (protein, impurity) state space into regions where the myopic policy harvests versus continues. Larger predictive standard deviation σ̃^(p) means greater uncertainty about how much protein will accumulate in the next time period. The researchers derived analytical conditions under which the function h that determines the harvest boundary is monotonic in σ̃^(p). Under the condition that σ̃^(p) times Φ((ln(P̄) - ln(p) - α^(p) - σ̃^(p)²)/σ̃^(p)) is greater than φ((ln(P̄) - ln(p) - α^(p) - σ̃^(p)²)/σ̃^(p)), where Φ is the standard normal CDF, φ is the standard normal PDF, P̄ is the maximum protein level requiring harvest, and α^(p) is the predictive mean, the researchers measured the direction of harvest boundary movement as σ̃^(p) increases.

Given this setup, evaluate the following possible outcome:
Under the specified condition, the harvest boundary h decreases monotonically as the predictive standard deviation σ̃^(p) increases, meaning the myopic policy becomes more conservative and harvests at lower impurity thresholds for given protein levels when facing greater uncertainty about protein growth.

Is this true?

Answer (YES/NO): NO